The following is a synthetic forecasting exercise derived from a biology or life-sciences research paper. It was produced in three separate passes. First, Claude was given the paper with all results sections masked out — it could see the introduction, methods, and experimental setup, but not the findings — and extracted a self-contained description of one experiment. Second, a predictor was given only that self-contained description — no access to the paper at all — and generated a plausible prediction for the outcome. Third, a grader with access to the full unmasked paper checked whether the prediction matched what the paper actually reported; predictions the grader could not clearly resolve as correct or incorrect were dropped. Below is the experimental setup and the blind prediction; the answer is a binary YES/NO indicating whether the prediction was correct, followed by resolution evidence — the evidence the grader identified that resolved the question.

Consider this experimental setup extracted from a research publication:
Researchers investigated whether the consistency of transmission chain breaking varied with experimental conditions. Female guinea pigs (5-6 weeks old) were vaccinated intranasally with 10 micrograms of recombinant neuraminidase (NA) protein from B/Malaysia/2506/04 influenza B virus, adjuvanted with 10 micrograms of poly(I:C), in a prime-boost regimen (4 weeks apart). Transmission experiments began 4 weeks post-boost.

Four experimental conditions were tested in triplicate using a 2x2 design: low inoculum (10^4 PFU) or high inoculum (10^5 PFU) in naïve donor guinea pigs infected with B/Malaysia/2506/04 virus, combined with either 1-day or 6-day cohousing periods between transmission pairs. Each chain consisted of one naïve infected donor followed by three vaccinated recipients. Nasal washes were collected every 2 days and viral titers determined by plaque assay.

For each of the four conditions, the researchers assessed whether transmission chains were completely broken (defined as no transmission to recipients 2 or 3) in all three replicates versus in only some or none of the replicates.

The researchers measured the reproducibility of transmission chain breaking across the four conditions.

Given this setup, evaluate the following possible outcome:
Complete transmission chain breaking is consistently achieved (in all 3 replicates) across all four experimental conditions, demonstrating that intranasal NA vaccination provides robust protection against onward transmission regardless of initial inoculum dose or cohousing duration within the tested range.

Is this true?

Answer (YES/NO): NO